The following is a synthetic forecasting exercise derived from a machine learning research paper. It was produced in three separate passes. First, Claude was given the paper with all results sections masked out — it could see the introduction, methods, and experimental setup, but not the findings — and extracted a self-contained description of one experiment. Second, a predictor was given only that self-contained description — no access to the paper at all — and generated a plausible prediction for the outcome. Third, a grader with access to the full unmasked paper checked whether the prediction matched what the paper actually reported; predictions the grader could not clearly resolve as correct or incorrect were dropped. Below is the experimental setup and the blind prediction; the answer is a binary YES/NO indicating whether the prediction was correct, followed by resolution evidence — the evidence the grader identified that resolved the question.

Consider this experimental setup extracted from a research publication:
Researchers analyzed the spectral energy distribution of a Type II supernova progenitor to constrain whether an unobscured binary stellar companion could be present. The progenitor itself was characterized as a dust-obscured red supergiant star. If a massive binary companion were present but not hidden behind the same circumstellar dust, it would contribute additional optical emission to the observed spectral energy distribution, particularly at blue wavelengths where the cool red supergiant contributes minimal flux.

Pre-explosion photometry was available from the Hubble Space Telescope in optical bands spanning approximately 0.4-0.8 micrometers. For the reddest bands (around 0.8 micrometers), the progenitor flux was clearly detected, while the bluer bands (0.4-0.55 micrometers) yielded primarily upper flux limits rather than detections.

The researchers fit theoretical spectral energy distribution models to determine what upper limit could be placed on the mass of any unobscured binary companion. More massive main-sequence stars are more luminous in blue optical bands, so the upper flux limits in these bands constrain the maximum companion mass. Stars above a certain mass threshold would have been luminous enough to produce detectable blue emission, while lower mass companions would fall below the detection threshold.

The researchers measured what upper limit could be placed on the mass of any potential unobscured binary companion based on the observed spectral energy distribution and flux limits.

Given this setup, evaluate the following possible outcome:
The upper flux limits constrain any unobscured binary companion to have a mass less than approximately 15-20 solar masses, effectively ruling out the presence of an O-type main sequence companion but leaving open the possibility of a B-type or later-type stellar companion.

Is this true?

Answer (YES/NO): NO